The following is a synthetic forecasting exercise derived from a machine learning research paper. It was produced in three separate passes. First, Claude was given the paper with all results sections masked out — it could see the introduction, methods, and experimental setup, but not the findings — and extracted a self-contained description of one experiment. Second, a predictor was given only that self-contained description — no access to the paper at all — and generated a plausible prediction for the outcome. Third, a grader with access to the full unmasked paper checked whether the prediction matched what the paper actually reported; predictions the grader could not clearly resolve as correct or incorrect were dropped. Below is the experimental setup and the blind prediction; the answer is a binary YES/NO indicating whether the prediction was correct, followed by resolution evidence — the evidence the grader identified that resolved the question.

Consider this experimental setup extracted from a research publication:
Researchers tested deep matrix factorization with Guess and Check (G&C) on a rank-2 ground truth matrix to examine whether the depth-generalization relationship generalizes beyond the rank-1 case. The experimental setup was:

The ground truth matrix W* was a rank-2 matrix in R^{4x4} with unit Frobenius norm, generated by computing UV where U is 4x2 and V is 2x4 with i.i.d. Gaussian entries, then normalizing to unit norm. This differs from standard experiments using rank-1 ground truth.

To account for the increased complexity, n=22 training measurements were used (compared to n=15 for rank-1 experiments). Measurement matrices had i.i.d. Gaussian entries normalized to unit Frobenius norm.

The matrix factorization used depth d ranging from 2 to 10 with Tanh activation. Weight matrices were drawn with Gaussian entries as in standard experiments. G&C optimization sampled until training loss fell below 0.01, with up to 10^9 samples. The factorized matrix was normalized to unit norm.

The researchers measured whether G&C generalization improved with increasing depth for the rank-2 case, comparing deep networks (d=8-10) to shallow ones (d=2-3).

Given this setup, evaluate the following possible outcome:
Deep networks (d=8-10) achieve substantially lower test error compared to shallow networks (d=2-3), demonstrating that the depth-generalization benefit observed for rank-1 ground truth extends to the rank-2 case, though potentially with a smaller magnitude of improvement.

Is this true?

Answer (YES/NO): YES